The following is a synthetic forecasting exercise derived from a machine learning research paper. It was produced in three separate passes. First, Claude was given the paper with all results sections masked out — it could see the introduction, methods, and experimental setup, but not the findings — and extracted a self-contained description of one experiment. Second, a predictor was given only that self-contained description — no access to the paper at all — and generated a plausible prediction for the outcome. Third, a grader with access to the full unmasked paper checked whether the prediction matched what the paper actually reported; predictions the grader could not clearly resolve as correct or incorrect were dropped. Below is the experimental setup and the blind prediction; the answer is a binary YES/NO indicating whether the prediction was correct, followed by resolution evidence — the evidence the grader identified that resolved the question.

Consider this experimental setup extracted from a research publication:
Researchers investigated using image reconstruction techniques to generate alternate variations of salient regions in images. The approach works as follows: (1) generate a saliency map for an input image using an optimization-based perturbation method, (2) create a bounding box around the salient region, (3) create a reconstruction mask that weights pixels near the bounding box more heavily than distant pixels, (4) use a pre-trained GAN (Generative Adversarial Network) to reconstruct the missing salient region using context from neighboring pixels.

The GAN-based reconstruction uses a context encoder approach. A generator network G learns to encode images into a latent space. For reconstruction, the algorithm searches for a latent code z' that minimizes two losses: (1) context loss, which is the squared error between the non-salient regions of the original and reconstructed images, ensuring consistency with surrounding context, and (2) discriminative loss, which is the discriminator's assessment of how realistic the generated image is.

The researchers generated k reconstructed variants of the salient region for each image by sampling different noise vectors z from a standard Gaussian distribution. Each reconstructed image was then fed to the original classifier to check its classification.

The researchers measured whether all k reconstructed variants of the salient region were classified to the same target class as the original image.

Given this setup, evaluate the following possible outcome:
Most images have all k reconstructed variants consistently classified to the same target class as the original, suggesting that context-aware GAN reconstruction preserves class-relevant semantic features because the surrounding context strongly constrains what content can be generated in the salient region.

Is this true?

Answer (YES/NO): NO